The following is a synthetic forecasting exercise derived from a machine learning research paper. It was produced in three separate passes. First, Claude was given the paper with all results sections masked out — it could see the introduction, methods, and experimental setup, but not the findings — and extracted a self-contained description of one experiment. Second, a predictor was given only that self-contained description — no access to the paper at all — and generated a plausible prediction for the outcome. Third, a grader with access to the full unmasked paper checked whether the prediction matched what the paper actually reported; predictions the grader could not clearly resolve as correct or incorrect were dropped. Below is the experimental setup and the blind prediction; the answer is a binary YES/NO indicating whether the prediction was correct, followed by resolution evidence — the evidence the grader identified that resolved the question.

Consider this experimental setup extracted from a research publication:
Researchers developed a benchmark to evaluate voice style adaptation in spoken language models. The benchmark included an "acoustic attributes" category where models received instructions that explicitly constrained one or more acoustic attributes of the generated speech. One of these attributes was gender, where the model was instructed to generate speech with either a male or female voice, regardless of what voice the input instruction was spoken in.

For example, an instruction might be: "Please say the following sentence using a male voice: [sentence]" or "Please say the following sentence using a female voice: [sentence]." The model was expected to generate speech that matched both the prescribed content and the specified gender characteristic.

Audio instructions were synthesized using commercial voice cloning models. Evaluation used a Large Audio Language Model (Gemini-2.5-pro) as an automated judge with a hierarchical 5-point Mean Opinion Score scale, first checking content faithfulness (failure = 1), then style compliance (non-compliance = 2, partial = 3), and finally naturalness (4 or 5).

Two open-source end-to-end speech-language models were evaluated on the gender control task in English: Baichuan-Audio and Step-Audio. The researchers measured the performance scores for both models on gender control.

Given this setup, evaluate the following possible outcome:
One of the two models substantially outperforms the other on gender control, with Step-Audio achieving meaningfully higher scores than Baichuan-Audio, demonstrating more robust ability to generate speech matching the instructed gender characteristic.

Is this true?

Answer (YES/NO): NO